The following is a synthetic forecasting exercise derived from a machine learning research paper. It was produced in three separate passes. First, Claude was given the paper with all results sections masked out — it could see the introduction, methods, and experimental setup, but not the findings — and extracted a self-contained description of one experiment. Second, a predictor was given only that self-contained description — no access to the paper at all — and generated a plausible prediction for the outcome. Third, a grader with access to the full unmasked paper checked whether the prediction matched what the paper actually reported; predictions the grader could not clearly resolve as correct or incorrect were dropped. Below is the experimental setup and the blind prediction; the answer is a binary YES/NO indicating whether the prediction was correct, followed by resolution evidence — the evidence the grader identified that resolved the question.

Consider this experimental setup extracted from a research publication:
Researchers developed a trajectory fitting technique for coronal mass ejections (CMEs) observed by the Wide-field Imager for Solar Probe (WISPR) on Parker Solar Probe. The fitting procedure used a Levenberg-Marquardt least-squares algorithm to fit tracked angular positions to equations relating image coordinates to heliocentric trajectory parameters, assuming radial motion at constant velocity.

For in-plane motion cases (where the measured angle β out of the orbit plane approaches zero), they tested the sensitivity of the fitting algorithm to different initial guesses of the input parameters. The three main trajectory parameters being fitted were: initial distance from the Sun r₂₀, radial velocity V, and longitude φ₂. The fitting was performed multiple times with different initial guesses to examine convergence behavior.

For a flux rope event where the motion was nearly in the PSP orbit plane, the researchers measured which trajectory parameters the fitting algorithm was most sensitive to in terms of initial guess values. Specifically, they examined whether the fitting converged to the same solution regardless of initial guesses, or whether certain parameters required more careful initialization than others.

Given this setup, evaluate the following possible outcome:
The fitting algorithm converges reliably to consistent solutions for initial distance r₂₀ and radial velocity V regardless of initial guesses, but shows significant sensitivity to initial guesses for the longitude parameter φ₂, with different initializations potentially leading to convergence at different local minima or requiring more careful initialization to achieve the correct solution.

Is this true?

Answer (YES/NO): YES